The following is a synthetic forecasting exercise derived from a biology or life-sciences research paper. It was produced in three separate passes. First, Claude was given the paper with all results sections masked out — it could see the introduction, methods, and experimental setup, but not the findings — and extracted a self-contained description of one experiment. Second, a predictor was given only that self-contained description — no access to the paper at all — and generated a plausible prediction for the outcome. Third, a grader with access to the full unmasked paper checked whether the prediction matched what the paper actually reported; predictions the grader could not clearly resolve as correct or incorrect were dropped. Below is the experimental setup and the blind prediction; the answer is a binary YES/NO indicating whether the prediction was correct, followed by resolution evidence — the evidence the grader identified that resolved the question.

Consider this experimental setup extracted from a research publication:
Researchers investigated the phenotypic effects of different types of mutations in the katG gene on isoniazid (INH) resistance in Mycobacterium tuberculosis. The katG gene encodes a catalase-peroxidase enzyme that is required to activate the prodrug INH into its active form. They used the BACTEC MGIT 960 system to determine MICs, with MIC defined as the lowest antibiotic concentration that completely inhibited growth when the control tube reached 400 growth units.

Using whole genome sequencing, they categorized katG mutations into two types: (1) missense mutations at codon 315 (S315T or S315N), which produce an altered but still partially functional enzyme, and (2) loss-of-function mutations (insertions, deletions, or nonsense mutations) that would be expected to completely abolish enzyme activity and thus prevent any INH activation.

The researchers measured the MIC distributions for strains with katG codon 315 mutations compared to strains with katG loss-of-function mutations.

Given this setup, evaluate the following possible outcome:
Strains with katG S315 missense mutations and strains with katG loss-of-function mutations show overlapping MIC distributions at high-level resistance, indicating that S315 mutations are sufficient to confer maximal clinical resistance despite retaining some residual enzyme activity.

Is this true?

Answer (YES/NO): NO